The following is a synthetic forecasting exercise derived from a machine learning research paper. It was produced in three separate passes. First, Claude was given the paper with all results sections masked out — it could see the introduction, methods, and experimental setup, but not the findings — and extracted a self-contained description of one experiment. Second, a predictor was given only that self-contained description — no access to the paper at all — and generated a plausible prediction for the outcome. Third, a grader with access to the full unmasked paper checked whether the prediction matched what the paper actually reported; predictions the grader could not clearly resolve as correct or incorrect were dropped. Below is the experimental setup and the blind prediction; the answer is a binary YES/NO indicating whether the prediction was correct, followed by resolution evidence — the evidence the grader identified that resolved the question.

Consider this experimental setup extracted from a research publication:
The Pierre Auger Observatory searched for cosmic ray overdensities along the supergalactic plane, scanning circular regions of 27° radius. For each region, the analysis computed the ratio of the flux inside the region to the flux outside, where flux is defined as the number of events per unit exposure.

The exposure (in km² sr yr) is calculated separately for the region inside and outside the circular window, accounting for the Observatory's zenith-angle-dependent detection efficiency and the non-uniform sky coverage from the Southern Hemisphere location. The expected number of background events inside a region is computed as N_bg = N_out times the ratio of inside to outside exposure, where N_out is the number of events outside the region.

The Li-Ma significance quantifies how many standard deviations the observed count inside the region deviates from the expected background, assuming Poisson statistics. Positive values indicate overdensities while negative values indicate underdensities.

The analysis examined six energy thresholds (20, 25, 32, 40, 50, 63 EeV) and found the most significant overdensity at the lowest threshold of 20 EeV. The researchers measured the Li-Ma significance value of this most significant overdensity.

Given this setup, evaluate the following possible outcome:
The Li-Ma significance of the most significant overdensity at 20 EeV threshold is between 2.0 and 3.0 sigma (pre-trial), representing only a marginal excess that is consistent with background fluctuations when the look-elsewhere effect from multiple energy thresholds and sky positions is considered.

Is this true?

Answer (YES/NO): NO